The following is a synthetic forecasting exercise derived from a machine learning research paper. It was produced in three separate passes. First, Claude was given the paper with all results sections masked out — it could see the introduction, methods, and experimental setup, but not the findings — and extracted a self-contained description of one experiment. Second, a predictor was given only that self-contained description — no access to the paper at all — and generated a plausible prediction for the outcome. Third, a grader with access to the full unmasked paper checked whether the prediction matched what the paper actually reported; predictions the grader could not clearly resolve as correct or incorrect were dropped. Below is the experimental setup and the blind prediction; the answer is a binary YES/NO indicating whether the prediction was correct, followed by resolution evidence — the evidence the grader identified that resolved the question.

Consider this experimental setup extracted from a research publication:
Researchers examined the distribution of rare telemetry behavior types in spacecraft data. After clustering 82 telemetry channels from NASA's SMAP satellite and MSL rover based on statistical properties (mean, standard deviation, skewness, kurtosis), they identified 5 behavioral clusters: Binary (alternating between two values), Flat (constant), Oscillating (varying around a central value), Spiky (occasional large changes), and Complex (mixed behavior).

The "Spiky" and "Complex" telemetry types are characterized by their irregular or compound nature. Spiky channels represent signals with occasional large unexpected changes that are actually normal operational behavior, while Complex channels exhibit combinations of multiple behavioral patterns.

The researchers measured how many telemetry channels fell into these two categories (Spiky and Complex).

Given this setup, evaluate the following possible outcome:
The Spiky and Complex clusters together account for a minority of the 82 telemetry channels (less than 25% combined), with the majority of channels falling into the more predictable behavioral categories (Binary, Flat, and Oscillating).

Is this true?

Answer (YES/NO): YES